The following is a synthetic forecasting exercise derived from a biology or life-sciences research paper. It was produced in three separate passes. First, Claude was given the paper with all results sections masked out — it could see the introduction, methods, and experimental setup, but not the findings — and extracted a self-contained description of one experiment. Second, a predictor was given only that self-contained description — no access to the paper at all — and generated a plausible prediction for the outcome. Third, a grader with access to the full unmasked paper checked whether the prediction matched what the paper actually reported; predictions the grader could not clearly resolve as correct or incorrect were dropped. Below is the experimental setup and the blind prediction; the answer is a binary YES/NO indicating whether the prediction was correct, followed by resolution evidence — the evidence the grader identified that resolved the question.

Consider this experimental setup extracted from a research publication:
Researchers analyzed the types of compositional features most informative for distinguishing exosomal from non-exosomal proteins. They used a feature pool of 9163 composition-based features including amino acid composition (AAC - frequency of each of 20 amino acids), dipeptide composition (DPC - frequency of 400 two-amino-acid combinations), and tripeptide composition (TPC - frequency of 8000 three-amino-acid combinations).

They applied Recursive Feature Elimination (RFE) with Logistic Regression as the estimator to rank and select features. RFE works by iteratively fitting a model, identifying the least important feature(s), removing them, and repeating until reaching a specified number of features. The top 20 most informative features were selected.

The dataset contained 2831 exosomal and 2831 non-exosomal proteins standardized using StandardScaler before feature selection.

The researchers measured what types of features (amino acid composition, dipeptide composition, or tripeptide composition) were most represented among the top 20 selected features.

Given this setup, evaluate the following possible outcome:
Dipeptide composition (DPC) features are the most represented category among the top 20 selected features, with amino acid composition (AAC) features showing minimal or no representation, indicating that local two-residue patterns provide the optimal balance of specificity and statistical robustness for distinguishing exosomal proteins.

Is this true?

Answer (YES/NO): NO